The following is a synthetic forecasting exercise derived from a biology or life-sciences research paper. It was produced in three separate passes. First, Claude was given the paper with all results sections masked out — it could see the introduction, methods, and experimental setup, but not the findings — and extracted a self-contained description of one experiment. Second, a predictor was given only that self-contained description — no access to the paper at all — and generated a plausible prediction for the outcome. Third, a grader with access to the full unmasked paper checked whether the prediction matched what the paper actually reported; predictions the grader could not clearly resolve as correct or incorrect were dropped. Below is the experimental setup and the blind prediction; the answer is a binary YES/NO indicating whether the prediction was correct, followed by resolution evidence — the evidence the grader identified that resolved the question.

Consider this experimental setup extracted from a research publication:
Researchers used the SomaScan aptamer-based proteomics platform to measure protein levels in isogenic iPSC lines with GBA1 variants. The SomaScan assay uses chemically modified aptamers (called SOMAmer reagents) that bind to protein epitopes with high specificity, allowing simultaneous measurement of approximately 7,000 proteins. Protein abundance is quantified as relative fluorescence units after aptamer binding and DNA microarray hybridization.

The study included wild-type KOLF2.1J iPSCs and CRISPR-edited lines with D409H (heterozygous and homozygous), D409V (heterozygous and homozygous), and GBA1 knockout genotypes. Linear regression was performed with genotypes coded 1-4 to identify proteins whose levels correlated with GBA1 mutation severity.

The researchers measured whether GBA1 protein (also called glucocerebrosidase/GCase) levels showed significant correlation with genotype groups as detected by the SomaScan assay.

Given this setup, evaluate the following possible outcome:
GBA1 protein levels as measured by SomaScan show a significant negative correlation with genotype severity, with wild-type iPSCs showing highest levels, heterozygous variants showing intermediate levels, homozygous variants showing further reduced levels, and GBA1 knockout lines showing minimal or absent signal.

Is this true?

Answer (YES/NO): YES